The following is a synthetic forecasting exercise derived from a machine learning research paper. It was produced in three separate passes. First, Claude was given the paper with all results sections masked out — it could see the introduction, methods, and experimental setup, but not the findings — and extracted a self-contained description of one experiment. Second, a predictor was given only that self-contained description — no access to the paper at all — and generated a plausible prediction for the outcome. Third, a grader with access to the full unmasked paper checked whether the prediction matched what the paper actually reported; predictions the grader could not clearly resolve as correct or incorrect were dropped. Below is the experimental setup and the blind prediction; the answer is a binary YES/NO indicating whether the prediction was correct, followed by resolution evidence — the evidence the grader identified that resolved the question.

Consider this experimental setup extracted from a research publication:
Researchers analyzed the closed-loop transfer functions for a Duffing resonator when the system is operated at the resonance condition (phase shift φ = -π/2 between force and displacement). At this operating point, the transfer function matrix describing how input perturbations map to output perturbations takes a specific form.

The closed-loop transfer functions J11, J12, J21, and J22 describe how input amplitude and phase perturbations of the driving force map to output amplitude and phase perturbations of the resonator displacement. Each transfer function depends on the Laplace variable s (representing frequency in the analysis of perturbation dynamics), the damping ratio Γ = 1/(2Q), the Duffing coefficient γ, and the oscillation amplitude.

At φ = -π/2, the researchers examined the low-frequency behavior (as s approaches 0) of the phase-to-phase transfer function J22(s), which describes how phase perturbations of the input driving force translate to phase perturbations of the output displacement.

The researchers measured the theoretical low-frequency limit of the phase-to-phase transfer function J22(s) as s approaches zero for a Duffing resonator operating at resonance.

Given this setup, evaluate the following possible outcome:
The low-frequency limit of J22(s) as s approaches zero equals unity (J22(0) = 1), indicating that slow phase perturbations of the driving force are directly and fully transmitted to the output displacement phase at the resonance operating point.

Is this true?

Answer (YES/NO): NO